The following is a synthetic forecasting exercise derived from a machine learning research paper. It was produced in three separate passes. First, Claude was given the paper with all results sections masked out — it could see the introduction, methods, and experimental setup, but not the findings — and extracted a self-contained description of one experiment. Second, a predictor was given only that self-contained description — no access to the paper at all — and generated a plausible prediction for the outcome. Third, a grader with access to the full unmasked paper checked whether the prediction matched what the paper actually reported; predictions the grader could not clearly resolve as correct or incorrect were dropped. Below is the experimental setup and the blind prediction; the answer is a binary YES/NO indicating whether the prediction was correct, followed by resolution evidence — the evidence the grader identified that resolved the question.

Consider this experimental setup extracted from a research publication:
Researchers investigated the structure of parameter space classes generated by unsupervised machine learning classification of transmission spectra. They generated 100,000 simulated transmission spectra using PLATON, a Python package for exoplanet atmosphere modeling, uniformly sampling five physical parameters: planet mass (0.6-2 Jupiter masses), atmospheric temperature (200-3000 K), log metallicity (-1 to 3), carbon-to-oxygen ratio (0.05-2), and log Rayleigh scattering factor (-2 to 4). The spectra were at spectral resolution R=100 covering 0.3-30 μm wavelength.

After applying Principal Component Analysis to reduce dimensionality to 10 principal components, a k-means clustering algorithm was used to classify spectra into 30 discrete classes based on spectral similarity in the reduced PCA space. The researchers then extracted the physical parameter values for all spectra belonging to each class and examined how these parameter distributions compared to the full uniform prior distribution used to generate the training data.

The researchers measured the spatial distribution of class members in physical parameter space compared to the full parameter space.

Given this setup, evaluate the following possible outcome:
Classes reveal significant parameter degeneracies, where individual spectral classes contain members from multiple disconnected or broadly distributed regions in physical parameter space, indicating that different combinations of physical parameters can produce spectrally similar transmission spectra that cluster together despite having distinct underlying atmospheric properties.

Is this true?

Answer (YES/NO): NO